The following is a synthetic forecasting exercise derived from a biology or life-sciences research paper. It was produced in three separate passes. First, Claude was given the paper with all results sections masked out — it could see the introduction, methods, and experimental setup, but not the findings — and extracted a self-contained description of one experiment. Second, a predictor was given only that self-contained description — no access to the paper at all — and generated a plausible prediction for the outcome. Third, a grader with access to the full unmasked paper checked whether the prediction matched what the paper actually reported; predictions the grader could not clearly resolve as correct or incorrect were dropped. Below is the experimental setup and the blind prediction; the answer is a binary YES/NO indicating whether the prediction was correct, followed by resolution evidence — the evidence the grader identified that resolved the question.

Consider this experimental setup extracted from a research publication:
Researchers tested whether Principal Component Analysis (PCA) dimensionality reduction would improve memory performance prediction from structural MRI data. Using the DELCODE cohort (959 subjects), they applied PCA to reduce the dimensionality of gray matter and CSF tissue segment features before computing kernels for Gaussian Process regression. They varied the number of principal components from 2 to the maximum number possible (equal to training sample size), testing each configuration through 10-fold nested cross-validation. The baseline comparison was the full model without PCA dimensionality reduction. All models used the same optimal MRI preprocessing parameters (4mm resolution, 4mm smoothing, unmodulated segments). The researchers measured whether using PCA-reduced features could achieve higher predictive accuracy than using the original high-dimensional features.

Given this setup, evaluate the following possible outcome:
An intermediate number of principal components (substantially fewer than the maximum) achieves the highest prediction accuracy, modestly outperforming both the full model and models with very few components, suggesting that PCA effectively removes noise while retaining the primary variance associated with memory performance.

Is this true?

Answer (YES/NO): NO